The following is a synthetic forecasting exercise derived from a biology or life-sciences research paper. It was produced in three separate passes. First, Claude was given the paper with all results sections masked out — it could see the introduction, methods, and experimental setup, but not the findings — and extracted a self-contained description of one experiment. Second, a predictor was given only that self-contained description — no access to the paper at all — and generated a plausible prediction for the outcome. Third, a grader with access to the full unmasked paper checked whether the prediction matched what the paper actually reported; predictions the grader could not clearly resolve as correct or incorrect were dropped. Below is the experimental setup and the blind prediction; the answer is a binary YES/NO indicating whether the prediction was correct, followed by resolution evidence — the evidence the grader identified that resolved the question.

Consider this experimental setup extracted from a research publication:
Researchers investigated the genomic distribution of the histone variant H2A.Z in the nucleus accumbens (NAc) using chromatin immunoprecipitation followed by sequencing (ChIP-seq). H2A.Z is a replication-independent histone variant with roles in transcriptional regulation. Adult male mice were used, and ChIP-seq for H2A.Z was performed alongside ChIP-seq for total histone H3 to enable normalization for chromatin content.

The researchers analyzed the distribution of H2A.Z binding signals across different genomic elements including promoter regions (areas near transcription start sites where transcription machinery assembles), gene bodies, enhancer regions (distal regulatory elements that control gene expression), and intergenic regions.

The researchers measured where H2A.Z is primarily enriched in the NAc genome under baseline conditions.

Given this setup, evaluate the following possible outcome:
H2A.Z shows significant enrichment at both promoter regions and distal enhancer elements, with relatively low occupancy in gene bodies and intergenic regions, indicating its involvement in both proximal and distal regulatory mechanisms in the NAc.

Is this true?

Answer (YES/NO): NO